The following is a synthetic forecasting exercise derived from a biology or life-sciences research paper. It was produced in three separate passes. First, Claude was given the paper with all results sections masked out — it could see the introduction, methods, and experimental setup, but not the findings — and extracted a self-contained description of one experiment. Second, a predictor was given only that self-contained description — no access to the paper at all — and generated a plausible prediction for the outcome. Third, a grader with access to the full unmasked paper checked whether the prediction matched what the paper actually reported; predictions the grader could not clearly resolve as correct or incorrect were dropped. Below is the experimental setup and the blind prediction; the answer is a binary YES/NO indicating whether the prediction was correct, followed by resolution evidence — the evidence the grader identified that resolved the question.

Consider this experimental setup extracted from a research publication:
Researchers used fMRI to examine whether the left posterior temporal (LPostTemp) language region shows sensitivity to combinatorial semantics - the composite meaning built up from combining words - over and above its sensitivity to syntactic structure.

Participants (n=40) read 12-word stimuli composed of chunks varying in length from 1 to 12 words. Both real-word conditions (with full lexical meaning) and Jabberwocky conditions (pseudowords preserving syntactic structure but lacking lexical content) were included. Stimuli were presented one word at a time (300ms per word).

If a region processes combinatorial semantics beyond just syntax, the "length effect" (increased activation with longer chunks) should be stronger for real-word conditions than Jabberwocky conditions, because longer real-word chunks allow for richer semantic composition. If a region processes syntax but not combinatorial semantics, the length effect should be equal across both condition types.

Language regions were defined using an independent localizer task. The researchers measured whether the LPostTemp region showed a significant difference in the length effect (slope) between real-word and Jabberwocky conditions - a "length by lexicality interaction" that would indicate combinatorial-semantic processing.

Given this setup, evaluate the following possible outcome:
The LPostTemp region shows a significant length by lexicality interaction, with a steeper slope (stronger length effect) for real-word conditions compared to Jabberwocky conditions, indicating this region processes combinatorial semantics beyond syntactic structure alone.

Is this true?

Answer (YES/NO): NO